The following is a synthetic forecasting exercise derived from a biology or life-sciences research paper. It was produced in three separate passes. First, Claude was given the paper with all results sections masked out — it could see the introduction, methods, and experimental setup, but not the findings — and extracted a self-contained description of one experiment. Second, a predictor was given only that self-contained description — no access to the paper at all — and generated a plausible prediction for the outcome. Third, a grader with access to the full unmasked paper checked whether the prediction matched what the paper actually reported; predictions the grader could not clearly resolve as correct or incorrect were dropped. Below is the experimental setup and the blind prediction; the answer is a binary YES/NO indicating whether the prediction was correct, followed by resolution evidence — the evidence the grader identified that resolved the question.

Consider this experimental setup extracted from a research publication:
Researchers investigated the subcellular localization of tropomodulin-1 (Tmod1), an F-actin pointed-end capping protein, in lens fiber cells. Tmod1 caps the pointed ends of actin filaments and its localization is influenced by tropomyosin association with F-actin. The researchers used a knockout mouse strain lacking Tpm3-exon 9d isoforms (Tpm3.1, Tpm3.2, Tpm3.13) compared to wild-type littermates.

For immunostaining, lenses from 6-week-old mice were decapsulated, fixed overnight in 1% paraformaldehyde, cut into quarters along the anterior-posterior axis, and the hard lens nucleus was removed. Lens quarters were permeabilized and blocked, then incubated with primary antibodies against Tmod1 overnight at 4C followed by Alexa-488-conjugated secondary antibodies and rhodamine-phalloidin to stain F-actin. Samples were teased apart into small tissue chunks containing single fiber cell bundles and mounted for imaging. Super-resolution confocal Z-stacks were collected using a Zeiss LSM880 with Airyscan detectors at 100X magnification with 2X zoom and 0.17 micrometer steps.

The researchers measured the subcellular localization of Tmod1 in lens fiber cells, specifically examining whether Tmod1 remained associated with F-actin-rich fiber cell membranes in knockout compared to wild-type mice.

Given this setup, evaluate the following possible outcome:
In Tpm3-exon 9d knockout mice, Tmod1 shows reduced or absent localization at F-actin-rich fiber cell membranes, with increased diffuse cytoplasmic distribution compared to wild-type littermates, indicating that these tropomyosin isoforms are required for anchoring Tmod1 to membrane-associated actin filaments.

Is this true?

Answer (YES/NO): NO